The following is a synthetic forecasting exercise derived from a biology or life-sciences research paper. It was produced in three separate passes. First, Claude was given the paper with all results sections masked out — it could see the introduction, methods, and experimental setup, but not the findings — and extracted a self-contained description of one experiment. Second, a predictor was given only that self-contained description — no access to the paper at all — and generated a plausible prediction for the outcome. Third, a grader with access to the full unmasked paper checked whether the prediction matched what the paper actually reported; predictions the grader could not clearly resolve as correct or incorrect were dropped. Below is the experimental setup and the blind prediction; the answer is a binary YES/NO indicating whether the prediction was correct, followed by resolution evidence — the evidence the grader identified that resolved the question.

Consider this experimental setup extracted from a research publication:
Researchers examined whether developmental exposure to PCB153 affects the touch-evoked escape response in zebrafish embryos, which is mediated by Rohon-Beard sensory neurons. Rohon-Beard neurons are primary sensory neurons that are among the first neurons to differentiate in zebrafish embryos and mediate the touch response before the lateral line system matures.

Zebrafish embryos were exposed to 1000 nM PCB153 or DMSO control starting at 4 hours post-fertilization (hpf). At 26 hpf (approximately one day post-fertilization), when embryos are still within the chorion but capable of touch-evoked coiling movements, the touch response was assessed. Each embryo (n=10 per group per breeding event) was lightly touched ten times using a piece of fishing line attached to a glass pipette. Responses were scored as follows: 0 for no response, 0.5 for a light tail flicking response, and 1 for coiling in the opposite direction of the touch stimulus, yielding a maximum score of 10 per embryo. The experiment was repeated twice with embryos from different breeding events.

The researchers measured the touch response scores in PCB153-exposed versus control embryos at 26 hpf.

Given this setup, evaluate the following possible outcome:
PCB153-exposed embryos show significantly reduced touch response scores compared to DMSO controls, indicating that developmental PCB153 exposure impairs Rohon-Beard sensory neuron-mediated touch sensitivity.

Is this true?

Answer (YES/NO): NO